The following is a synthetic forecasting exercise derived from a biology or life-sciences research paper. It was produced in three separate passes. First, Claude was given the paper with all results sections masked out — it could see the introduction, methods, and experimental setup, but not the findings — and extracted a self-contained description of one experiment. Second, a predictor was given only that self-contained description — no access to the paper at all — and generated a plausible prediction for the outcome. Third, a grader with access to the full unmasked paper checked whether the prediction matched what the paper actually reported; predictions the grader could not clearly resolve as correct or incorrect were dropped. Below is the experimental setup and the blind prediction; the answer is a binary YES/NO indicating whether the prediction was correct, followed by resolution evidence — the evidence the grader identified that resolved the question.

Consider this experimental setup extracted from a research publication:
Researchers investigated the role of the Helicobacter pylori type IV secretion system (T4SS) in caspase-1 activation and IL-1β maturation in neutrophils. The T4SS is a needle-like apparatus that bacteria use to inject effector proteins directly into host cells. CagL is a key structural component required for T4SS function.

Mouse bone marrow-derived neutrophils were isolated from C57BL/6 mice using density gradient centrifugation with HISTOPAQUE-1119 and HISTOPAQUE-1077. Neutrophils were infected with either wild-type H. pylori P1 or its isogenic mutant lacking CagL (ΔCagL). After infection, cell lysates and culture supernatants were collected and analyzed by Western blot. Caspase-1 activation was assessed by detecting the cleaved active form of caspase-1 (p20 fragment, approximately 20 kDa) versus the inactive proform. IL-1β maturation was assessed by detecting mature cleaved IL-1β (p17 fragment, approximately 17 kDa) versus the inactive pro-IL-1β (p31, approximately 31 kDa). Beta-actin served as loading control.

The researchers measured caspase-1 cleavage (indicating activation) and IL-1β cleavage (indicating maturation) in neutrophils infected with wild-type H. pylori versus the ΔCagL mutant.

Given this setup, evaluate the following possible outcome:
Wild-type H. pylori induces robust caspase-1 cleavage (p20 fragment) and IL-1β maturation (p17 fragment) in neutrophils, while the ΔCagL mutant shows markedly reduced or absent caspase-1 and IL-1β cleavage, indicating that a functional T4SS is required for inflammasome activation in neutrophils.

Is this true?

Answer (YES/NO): YES